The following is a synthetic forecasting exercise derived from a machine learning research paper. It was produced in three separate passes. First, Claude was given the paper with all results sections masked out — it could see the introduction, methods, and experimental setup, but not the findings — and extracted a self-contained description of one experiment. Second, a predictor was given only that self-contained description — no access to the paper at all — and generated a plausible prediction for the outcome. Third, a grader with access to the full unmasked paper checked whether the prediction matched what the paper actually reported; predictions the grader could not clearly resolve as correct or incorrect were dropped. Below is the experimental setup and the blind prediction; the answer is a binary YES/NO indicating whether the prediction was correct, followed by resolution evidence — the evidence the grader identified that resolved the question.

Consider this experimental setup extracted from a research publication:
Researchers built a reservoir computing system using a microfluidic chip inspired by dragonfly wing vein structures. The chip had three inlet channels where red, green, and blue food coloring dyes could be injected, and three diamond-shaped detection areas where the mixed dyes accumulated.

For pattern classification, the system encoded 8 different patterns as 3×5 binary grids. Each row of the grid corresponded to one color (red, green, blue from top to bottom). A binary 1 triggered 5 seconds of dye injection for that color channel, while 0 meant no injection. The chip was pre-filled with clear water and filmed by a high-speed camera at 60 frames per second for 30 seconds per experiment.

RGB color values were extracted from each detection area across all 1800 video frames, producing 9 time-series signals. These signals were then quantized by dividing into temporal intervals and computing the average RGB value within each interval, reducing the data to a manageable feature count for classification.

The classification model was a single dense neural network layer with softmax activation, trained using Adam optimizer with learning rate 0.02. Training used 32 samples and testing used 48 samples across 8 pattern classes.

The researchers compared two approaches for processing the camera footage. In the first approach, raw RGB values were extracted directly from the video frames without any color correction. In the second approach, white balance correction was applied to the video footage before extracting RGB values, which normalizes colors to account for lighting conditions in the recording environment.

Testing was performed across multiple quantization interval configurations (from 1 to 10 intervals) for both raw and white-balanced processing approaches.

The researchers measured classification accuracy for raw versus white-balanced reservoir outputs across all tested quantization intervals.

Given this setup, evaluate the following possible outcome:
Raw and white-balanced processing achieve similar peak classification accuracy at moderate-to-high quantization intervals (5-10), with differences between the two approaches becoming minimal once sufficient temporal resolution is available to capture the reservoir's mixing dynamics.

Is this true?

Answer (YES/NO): NO